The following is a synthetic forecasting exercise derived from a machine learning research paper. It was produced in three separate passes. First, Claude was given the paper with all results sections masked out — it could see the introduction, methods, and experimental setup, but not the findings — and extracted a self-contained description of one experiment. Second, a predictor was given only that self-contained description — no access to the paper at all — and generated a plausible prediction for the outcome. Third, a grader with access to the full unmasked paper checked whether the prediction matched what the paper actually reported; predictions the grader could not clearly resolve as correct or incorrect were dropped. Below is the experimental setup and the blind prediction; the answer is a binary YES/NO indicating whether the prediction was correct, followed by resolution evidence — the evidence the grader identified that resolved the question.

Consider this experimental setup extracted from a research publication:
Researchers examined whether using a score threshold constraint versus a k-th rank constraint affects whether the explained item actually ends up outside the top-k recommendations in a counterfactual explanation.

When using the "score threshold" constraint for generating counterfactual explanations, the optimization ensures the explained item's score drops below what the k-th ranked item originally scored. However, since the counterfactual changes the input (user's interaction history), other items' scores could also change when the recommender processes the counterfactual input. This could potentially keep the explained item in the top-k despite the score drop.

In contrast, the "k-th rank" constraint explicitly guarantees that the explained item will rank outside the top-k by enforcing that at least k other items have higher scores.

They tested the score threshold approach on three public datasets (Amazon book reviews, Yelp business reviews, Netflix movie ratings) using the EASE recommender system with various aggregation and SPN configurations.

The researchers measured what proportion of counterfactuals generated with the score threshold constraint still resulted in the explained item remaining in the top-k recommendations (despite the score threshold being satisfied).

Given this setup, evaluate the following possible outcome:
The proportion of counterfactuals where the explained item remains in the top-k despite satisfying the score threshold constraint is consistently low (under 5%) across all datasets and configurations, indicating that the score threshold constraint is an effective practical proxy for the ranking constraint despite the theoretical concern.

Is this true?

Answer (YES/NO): NO